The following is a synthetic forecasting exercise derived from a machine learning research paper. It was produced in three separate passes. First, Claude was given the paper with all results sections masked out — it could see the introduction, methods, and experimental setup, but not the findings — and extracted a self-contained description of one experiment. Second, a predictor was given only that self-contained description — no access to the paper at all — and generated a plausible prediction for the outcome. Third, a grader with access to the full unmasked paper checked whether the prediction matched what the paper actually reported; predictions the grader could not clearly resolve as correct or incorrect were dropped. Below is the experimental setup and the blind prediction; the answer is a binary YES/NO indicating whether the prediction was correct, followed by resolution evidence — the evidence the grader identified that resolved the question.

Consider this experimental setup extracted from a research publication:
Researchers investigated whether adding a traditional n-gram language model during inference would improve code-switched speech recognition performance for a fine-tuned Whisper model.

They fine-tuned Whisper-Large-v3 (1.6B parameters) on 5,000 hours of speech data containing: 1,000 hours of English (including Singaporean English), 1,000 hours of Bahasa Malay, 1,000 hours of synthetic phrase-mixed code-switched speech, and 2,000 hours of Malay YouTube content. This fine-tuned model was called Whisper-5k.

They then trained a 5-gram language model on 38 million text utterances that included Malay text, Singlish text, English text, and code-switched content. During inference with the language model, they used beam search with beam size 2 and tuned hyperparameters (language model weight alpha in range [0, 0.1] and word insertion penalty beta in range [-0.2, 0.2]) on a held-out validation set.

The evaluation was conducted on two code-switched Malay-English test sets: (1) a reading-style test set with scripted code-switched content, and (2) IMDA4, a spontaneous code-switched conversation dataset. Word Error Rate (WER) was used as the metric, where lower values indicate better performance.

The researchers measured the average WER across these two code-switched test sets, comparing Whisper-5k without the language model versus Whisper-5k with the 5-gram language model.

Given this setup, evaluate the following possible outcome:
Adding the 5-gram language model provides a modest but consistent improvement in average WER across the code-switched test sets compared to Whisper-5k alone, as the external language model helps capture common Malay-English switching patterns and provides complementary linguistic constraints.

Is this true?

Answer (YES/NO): NO